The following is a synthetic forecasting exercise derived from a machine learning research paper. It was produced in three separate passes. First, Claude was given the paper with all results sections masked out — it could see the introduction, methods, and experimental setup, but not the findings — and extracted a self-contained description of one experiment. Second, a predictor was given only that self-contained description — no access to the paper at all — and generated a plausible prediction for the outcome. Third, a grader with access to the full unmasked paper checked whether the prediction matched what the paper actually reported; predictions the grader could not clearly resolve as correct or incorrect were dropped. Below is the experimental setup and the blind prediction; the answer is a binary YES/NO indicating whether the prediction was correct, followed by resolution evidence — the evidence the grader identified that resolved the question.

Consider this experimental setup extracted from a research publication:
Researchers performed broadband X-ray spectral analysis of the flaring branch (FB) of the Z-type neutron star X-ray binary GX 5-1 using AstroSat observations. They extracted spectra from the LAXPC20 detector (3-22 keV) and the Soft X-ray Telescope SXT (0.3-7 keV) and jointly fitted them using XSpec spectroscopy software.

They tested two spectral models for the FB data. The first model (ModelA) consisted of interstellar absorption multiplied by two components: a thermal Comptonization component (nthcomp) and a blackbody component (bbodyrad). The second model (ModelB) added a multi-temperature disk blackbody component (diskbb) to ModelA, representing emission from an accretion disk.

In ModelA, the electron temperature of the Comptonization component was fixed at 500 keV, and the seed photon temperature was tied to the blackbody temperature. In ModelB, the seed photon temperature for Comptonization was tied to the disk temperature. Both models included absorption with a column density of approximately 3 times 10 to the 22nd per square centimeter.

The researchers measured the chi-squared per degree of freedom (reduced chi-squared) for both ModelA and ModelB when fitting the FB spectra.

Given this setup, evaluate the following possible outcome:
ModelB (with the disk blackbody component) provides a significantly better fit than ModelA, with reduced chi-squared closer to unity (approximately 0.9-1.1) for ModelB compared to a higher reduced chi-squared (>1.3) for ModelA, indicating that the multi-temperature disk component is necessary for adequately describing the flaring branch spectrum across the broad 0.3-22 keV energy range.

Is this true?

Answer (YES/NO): NO